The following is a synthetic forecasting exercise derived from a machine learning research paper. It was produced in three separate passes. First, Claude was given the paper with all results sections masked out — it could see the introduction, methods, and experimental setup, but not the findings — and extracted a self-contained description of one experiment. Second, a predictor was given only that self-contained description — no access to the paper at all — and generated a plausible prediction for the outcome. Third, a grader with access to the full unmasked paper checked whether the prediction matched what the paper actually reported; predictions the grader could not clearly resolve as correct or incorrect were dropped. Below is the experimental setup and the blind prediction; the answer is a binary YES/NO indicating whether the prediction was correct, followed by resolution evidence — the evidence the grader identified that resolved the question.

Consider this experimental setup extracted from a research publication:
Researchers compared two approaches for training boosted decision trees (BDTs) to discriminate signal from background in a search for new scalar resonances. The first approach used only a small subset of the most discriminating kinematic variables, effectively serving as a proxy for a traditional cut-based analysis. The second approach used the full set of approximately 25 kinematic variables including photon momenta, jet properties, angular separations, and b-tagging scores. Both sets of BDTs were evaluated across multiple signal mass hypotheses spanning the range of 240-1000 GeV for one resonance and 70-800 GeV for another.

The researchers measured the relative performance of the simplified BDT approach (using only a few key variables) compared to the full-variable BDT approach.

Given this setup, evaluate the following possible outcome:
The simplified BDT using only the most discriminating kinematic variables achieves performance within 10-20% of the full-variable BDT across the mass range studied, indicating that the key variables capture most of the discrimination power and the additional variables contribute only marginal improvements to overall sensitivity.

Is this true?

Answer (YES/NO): NO